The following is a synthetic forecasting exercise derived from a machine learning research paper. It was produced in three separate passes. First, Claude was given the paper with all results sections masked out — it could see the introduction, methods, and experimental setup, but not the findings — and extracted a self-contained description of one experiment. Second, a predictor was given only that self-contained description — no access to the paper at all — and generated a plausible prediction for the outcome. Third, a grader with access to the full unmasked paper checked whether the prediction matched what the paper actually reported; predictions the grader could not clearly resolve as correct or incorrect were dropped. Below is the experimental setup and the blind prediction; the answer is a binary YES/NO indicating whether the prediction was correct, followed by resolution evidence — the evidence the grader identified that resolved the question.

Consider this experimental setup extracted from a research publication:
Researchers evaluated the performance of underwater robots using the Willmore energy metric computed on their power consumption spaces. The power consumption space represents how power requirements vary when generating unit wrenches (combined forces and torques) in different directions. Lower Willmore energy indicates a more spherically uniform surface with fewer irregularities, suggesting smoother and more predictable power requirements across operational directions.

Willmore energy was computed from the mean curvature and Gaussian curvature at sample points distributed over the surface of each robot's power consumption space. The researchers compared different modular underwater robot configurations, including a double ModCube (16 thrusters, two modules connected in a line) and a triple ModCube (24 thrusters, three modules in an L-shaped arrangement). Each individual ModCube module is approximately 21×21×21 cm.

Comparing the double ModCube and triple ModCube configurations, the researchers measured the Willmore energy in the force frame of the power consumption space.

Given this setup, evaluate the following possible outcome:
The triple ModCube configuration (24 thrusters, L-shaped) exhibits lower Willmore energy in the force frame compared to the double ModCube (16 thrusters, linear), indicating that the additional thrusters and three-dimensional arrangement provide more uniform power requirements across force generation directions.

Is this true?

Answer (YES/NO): YES